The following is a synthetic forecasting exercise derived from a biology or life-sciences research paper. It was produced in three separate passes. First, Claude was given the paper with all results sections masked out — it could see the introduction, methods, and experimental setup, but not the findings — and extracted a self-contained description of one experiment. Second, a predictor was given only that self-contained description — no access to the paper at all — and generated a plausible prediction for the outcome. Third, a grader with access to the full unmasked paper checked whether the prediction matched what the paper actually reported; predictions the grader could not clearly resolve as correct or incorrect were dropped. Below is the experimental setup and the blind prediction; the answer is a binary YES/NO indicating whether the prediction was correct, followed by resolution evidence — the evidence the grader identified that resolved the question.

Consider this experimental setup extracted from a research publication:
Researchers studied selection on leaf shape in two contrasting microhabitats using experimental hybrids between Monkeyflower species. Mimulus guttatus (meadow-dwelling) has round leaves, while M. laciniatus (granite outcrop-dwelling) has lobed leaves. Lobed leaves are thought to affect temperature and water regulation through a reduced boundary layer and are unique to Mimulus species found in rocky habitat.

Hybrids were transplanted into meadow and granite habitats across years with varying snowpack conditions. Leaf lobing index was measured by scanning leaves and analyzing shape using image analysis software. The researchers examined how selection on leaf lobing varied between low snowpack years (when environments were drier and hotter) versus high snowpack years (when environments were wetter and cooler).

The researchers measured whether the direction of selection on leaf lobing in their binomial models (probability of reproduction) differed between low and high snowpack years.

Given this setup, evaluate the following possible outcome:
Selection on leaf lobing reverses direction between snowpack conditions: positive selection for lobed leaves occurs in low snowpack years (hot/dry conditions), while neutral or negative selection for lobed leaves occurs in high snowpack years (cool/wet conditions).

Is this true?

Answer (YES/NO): NO